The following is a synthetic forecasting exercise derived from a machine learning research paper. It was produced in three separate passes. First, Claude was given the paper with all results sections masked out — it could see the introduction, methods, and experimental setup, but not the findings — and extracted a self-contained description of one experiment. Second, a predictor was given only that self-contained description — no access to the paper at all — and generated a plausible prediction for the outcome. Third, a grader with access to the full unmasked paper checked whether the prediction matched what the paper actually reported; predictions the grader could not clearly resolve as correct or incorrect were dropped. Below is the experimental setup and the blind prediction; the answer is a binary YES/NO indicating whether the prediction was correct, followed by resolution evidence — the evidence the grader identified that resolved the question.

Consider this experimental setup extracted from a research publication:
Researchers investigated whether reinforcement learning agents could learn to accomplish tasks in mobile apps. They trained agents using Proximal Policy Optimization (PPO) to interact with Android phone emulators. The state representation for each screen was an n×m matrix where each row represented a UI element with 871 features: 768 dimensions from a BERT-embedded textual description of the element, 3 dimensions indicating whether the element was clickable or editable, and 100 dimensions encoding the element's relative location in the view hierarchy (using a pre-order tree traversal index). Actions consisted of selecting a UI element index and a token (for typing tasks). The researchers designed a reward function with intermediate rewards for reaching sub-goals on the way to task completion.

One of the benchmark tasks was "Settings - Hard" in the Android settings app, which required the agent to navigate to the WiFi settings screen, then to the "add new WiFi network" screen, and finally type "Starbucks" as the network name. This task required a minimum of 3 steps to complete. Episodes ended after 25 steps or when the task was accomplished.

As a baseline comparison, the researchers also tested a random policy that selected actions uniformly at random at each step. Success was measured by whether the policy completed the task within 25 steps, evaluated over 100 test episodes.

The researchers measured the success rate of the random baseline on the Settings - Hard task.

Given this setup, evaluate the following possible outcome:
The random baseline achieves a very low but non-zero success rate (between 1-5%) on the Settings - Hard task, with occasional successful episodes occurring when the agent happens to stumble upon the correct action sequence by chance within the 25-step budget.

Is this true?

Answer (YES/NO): NO